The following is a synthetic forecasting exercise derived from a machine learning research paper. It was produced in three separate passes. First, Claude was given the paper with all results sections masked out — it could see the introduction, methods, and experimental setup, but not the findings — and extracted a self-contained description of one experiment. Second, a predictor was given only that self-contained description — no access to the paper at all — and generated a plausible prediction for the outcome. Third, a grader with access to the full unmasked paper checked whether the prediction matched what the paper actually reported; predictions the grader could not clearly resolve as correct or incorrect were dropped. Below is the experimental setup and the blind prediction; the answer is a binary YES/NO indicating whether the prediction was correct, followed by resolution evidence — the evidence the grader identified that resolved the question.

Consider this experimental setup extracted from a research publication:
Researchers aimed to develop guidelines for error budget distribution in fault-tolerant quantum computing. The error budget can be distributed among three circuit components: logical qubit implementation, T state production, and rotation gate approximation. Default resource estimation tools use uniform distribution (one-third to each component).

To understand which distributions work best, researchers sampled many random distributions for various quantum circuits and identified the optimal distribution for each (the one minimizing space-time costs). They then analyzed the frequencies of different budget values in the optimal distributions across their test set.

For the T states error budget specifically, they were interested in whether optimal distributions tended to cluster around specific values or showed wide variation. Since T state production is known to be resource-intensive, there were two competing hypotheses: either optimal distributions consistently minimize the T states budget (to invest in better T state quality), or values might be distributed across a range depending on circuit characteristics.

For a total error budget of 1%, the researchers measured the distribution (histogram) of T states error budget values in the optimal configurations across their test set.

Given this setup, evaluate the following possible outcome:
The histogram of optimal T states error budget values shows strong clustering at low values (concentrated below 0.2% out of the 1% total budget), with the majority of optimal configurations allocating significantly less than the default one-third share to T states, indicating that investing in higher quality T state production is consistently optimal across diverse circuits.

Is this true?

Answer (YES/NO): NO